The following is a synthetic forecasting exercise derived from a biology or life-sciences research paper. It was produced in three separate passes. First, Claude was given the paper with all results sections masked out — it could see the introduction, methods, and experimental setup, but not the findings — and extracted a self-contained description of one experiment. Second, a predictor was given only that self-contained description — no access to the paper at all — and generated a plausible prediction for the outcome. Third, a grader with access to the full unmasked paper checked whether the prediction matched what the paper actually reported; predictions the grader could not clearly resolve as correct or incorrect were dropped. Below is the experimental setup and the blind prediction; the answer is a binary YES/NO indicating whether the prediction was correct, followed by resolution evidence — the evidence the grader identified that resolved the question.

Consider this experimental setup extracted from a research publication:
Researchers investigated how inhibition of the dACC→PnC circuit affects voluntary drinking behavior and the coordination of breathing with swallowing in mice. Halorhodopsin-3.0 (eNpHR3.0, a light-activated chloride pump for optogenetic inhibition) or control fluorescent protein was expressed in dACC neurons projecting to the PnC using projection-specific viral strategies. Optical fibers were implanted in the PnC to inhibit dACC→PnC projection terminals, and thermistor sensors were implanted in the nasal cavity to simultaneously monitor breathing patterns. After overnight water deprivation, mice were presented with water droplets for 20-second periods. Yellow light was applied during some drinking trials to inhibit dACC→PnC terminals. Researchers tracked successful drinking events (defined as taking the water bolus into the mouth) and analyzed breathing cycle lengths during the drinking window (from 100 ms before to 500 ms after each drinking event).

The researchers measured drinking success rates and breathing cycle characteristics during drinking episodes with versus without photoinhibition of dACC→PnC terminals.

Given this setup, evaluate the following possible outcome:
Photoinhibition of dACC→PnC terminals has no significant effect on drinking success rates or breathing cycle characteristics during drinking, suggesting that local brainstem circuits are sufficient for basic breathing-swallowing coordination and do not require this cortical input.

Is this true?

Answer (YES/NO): NO